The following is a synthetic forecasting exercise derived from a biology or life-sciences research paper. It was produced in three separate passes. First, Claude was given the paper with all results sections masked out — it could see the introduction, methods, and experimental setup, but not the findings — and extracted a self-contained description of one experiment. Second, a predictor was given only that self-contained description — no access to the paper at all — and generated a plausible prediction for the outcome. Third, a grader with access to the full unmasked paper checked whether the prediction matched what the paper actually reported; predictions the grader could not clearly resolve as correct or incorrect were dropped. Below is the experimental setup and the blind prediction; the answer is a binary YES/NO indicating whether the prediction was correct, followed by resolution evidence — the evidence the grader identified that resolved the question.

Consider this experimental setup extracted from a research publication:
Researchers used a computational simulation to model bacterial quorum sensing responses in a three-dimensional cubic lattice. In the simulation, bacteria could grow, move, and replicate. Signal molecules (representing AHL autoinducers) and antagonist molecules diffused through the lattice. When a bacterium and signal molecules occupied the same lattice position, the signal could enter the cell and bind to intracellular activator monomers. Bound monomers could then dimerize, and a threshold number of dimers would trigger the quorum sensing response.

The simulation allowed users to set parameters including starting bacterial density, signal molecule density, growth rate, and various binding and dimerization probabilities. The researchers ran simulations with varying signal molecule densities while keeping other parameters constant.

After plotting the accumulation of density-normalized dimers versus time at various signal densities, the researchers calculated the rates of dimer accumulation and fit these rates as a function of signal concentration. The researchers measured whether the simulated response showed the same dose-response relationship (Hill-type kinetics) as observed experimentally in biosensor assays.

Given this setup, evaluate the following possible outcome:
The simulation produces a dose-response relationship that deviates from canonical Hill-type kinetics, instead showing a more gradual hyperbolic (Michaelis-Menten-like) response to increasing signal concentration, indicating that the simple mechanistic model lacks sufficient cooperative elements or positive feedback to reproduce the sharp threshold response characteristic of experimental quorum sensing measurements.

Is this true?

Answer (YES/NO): NO